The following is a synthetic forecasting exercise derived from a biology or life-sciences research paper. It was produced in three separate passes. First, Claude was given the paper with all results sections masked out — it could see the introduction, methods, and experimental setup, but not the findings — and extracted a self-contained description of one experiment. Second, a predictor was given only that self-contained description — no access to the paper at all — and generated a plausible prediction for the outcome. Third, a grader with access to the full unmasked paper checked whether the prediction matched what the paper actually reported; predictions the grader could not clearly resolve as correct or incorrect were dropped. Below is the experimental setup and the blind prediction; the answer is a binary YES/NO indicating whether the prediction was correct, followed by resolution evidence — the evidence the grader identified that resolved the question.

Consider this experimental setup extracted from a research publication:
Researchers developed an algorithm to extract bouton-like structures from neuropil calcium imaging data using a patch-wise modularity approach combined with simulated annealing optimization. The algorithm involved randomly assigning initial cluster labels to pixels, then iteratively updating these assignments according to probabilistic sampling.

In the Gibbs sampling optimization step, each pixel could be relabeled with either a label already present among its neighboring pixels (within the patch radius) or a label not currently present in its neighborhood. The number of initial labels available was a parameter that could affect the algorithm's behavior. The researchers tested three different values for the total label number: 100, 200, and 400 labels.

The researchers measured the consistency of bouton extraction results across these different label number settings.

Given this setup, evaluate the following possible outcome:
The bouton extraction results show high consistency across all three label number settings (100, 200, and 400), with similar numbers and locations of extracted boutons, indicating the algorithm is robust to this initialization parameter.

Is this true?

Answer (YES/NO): YES